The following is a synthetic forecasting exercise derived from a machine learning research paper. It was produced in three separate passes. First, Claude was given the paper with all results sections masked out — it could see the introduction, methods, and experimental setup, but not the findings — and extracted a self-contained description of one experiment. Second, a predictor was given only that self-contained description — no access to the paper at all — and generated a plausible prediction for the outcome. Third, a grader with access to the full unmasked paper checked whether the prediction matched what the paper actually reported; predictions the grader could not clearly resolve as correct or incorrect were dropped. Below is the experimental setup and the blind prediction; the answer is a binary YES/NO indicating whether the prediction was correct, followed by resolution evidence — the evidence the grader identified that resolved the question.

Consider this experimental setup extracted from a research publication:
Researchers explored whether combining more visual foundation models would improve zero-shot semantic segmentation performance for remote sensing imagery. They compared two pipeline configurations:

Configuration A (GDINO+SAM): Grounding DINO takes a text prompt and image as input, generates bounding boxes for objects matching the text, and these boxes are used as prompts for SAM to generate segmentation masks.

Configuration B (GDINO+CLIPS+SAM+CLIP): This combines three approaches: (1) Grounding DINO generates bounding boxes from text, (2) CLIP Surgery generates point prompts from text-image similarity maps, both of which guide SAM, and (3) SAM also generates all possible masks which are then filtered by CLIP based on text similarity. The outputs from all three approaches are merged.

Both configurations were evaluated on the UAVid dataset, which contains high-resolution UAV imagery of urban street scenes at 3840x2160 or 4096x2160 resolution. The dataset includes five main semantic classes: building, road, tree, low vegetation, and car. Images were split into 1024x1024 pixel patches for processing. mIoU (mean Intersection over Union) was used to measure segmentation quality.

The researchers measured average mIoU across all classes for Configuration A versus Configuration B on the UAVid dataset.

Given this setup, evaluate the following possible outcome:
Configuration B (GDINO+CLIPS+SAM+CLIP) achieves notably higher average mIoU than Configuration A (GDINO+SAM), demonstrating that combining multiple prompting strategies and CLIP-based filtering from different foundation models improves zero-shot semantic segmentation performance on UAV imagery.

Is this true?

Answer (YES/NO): NO